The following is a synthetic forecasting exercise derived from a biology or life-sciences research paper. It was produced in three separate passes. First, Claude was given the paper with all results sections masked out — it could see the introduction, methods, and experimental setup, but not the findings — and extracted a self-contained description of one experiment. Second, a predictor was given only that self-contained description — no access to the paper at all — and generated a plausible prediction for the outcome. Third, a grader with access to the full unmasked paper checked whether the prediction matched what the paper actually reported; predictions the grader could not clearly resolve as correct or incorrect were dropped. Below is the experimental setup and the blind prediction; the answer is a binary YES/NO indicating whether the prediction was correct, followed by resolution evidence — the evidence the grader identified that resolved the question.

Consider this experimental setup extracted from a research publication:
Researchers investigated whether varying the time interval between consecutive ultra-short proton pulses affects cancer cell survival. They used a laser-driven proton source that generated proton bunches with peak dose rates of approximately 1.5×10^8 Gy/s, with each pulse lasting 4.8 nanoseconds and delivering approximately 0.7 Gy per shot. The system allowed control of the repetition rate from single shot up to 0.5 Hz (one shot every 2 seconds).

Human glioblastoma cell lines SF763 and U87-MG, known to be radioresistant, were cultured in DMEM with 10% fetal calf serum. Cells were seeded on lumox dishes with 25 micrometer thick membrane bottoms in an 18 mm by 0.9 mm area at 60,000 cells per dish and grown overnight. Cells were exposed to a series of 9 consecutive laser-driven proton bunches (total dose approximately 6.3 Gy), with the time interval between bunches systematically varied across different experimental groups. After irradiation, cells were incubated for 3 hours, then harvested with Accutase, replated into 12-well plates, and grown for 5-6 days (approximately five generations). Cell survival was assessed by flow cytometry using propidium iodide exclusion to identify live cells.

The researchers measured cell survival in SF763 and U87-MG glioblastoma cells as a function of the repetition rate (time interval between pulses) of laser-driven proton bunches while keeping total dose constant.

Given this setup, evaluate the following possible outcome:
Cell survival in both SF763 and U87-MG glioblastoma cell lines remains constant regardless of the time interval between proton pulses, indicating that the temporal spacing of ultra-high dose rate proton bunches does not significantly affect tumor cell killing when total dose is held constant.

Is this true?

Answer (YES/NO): YES